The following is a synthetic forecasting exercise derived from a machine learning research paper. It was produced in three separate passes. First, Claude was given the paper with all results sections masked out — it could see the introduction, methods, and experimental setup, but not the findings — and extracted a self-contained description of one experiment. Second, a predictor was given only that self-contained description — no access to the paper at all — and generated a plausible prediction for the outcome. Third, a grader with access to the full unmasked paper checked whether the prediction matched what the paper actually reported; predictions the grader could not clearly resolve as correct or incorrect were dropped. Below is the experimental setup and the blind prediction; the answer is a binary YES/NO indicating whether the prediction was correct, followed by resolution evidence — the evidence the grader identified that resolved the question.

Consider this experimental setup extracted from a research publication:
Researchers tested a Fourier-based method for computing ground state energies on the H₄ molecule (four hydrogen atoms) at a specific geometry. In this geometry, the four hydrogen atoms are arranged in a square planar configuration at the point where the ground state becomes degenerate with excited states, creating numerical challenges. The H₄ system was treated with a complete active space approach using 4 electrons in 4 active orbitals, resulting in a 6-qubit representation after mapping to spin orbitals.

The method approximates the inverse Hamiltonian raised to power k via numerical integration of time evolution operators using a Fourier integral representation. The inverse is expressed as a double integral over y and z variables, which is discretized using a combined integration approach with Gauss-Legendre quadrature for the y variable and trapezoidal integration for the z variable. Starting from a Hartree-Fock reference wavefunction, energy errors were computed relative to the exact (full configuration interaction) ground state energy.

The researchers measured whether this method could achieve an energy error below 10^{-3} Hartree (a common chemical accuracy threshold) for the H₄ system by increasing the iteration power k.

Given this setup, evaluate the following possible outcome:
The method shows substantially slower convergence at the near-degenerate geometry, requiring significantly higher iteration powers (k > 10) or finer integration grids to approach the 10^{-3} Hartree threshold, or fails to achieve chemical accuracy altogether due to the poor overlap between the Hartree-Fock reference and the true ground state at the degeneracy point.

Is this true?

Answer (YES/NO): YES